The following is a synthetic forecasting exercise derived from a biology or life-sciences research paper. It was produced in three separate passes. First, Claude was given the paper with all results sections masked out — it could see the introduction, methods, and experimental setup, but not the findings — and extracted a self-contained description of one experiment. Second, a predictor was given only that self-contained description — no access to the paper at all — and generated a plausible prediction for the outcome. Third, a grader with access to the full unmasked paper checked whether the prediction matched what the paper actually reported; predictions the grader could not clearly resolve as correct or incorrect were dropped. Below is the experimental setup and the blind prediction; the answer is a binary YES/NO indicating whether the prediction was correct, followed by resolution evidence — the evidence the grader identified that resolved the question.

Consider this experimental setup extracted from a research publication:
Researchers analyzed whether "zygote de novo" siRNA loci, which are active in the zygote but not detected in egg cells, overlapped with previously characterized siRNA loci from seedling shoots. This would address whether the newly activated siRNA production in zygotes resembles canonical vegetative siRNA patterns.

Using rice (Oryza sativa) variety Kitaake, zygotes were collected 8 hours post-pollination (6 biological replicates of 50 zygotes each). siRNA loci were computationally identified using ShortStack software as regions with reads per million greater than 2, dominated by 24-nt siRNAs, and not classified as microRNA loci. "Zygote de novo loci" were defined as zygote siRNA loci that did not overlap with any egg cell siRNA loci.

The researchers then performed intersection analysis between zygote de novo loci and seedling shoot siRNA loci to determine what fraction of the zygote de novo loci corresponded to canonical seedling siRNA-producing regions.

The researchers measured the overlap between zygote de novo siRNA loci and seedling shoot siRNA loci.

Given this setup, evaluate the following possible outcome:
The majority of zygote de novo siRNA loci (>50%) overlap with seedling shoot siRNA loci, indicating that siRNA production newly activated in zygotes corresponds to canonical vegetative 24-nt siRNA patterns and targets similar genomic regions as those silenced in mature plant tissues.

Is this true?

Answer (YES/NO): YES